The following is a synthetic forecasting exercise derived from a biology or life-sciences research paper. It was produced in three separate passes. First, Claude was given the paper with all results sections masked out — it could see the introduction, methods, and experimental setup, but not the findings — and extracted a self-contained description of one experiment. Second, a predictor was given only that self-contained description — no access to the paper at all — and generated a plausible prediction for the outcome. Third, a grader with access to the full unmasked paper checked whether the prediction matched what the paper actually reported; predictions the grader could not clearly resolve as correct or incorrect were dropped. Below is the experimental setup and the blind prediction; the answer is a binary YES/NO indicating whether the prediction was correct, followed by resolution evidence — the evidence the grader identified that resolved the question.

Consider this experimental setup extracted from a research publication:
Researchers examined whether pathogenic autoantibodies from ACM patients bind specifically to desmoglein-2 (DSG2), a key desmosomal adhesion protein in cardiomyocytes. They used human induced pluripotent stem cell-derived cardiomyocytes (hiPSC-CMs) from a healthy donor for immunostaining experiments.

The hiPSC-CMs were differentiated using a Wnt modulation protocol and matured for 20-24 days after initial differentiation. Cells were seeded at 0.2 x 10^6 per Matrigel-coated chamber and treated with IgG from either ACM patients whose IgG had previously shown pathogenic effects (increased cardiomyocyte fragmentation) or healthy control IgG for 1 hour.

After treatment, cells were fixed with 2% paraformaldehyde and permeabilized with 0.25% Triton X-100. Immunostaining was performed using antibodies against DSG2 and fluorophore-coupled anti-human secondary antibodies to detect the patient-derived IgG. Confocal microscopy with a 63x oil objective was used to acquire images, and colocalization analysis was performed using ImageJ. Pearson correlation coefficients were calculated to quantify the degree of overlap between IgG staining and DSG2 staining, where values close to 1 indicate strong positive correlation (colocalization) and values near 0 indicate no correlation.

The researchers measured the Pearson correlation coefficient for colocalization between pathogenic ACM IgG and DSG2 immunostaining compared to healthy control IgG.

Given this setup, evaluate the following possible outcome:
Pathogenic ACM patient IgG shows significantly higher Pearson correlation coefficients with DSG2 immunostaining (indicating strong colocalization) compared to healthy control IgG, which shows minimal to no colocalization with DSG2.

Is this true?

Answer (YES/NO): YES